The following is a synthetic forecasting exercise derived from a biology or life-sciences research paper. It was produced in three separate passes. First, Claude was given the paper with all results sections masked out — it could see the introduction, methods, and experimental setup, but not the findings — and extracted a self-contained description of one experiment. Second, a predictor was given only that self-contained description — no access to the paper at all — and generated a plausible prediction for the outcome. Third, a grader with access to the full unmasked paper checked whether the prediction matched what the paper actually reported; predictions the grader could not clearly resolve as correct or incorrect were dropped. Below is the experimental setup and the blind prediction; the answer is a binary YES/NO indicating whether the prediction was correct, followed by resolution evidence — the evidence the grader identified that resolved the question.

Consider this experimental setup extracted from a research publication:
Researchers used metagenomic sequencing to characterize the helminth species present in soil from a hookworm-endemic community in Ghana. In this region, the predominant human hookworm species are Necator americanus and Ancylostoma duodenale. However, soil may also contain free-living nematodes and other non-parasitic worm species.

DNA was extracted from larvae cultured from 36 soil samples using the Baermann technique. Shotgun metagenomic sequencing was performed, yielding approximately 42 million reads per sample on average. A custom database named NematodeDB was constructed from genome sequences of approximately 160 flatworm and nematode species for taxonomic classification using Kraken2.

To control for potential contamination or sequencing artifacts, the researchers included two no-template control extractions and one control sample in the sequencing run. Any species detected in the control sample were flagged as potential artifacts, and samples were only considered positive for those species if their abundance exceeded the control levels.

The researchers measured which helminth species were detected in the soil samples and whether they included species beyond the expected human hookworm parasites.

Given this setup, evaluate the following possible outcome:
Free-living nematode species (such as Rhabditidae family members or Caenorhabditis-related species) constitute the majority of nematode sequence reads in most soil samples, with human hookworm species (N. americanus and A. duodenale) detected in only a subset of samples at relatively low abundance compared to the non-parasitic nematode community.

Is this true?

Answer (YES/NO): NO